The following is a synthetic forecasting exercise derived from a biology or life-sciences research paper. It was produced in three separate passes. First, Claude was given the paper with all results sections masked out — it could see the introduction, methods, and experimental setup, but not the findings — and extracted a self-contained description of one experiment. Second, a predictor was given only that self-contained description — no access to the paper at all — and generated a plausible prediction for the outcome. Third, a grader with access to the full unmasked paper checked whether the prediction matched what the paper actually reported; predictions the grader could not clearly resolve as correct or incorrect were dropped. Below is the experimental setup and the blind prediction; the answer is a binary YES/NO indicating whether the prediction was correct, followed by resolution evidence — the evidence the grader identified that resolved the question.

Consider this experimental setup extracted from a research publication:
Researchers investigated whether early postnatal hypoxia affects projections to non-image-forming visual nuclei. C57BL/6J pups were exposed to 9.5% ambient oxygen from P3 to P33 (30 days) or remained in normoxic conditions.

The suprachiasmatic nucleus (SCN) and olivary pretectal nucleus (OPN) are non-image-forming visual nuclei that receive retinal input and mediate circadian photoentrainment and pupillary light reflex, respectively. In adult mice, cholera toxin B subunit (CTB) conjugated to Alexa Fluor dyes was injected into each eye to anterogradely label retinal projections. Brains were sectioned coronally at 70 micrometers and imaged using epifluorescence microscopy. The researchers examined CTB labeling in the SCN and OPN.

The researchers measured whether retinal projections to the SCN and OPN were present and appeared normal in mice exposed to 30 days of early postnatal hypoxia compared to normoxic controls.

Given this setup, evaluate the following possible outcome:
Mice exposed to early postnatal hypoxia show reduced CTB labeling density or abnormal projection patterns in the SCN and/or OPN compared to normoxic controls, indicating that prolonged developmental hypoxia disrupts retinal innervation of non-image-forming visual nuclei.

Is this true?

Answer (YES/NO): NO